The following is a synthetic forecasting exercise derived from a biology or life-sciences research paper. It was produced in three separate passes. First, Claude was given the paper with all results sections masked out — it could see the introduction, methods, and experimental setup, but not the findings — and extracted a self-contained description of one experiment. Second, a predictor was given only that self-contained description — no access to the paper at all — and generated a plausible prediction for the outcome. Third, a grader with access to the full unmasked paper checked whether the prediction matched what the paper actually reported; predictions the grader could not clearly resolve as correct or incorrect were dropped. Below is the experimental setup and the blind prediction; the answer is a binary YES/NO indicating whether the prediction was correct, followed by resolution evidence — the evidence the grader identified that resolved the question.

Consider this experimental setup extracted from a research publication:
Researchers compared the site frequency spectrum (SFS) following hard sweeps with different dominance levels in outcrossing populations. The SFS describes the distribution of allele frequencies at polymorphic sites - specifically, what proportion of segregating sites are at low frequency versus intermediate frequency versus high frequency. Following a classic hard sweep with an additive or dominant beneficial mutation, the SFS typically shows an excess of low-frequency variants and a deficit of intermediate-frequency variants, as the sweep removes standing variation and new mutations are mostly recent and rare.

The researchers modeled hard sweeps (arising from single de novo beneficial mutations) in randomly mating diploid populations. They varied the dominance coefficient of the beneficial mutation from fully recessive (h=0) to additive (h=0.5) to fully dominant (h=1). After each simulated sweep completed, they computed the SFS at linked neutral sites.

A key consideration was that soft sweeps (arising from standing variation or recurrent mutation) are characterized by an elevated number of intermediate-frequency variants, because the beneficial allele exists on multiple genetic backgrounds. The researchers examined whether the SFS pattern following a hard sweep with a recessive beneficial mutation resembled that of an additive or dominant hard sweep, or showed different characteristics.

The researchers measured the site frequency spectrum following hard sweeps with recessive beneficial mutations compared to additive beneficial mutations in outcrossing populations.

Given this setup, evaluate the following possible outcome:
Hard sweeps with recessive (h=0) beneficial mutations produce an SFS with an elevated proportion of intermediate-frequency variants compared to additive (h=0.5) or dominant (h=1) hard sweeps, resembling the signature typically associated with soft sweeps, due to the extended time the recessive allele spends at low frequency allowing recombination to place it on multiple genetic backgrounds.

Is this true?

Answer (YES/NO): YES